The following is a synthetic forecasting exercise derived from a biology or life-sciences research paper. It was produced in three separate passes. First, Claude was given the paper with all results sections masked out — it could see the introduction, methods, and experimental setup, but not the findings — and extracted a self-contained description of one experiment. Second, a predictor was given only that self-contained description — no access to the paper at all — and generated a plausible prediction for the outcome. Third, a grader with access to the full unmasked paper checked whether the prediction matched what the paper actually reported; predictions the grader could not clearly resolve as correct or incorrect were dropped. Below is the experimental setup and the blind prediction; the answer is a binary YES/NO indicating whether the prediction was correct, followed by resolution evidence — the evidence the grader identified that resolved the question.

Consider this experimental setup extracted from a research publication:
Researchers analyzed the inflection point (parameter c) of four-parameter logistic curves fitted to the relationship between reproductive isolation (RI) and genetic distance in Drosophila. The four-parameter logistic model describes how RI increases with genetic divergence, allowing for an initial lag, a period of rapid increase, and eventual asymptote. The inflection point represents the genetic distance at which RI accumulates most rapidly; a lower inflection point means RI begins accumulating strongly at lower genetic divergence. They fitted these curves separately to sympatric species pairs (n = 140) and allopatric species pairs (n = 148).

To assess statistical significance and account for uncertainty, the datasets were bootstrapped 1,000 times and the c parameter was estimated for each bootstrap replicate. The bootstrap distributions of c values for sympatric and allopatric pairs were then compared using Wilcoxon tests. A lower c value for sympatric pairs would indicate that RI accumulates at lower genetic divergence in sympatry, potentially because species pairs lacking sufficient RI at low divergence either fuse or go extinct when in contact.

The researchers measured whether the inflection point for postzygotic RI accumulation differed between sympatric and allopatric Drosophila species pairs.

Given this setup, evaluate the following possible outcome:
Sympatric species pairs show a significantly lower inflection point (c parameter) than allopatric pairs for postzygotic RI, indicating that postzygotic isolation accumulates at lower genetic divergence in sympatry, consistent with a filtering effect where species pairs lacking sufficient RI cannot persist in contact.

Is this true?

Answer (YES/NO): YES